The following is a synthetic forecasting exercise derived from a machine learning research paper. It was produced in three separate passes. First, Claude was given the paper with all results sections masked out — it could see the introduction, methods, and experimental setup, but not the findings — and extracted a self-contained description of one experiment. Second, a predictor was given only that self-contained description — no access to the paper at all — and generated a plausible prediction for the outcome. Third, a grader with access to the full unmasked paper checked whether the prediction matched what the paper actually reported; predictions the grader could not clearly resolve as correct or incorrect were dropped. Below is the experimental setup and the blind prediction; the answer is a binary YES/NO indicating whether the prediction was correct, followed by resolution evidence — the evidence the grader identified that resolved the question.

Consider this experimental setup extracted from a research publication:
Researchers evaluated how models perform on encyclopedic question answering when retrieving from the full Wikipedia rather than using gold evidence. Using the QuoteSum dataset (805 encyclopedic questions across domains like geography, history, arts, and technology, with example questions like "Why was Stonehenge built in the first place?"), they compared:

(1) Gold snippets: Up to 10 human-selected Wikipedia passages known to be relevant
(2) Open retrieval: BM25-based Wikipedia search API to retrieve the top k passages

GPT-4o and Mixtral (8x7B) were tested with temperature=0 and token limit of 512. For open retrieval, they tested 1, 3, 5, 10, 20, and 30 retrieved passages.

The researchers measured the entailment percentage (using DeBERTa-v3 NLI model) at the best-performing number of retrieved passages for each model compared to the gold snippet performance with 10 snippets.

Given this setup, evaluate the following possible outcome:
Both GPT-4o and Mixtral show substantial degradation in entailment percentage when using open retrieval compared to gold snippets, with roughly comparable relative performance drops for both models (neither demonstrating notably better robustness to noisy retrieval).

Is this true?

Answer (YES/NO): NO